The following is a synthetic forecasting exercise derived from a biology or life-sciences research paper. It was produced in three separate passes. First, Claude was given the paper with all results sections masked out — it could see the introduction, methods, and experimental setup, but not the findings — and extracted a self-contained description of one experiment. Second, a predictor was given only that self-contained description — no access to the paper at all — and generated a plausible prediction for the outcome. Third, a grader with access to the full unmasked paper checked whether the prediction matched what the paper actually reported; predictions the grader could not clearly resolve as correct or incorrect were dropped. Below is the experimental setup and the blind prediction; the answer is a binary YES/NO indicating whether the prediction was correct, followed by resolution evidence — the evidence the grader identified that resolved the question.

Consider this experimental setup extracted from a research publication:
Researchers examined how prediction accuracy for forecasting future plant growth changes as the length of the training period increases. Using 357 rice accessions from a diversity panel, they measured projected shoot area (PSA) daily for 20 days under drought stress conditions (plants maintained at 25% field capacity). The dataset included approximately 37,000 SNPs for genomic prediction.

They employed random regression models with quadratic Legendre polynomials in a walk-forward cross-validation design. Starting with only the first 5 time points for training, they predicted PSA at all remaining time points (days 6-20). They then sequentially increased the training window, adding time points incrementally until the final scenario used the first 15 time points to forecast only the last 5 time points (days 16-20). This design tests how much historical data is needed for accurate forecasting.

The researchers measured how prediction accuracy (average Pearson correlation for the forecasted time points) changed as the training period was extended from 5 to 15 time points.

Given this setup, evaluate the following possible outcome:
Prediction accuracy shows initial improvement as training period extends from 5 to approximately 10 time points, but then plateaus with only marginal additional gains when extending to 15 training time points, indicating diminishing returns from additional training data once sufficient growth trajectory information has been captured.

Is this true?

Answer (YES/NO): NO